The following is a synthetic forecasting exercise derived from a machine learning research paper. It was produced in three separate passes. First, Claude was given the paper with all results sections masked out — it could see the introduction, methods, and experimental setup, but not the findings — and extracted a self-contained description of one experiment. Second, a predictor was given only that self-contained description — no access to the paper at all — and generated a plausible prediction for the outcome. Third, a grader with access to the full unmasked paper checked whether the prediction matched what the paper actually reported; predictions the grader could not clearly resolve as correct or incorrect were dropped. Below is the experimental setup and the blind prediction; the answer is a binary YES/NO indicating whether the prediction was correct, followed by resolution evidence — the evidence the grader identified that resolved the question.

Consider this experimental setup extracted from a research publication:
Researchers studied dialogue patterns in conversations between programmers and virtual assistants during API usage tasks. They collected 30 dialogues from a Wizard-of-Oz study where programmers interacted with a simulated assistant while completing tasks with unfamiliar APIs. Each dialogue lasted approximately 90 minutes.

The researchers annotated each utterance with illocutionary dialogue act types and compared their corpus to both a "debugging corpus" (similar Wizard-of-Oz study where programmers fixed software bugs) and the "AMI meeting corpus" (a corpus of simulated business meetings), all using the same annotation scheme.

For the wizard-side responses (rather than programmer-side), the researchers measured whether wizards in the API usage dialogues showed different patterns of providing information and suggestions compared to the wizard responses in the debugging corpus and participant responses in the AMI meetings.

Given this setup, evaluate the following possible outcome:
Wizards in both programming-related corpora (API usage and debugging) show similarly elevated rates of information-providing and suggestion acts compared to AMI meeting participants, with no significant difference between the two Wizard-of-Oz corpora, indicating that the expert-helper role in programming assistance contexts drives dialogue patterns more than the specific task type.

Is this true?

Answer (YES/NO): NO